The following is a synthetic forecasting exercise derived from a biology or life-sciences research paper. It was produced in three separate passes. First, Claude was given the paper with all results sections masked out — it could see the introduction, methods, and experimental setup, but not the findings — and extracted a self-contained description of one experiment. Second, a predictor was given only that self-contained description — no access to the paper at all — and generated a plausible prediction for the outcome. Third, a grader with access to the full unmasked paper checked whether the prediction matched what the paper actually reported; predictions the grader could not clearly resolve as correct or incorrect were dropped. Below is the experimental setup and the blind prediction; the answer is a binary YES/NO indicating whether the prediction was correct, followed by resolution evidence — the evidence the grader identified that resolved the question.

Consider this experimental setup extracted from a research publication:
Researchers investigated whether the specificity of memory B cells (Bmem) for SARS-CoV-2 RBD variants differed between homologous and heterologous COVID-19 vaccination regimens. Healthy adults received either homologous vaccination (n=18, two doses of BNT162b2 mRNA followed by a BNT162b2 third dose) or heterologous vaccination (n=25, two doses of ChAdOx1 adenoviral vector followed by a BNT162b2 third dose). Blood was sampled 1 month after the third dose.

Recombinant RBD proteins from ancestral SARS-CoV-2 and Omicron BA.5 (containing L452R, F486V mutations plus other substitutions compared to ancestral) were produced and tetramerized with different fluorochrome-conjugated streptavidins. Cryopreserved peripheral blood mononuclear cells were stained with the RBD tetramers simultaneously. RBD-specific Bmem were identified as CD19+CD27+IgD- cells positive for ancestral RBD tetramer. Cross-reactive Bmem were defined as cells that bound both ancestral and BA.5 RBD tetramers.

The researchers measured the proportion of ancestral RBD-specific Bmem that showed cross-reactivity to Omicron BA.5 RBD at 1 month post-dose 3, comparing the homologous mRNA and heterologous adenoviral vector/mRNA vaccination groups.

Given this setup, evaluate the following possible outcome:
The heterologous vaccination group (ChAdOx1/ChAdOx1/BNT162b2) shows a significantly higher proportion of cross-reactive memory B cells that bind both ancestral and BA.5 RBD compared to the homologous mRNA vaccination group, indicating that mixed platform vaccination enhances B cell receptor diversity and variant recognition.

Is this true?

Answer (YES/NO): NO